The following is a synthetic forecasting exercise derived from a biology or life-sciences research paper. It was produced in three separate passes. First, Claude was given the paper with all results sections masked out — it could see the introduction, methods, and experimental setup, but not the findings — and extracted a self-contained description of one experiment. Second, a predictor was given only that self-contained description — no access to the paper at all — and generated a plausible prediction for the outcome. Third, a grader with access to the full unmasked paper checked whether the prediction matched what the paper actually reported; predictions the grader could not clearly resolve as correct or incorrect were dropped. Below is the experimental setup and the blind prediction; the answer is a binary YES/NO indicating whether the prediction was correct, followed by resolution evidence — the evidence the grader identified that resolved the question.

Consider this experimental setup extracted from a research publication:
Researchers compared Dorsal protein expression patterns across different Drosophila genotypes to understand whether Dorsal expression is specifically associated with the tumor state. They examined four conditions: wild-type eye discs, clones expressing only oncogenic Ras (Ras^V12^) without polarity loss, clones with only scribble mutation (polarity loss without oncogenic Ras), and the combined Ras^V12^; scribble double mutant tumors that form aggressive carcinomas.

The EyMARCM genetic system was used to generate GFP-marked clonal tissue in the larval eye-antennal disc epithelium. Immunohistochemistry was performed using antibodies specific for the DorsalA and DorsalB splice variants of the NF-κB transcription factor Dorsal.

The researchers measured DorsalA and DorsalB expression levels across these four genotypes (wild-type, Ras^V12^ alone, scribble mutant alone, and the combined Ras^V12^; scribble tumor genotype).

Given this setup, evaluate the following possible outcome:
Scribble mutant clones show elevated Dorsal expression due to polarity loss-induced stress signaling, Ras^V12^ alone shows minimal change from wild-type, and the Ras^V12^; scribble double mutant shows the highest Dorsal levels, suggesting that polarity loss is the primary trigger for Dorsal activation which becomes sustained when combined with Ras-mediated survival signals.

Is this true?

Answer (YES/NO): NO